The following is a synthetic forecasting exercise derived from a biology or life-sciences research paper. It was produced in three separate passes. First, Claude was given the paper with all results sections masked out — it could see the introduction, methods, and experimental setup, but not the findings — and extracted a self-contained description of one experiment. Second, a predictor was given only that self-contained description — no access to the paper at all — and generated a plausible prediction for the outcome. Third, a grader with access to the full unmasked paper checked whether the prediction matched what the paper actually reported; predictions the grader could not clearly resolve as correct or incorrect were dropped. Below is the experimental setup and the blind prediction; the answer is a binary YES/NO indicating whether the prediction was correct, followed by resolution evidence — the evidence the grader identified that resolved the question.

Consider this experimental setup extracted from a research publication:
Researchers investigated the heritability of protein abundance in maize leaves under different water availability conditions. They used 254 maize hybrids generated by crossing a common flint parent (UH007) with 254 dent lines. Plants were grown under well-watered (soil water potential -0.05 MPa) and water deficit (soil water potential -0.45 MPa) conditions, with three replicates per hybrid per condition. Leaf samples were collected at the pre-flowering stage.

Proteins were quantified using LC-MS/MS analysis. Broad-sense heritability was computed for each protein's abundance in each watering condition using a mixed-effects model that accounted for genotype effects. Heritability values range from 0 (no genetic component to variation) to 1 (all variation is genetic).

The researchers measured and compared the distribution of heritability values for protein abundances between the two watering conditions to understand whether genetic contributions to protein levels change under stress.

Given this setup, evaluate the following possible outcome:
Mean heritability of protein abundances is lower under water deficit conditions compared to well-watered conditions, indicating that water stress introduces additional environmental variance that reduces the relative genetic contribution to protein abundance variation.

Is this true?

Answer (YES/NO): NO